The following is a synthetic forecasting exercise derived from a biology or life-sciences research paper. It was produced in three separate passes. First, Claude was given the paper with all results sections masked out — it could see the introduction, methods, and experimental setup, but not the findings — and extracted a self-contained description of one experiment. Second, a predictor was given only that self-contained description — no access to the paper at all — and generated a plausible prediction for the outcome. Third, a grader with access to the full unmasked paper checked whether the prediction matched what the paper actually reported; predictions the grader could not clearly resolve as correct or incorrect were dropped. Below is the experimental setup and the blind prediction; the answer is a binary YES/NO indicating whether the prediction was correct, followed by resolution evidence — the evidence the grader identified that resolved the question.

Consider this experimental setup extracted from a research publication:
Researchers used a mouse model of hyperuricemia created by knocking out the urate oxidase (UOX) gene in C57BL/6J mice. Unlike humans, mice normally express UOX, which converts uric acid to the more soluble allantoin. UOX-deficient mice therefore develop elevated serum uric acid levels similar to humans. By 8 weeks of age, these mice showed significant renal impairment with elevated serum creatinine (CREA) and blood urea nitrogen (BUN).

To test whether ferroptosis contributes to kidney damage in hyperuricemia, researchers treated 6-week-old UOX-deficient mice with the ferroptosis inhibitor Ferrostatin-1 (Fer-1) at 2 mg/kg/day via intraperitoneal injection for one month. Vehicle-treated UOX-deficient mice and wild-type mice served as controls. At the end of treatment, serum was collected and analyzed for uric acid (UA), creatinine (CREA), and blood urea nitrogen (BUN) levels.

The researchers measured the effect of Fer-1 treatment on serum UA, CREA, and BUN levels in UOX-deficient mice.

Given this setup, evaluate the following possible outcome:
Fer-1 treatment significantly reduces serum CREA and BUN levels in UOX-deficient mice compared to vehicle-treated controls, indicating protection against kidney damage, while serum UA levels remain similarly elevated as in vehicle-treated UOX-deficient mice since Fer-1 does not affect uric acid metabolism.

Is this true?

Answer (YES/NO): YES